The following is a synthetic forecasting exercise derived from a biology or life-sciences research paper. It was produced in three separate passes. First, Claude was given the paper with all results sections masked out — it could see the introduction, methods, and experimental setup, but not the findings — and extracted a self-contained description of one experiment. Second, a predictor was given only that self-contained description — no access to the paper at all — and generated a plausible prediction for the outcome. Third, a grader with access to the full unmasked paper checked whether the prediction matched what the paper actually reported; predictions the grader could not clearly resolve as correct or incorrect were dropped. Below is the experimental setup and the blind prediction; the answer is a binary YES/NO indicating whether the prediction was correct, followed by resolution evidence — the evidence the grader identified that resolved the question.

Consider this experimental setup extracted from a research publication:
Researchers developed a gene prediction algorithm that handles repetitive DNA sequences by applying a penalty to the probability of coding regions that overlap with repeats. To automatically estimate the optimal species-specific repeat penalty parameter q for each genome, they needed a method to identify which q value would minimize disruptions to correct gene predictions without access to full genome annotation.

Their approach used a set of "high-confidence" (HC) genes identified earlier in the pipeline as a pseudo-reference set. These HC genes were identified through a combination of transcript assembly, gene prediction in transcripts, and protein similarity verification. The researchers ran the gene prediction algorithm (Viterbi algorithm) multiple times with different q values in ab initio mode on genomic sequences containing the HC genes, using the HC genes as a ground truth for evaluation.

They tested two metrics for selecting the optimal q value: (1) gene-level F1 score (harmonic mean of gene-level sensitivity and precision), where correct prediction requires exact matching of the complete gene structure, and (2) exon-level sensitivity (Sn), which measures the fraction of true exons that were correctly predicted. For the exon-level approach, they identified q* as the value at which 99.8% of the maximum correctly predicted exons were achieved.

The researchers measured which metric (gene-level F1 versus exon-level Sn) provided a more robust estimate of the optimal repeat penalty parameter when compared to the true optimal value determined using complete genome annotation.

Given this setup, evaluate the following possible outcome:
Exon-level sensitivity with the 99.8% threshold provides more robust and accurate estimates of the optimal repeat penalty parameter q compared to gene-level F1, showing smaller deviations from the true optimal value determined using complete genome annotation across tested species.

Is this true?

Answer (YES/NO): YES